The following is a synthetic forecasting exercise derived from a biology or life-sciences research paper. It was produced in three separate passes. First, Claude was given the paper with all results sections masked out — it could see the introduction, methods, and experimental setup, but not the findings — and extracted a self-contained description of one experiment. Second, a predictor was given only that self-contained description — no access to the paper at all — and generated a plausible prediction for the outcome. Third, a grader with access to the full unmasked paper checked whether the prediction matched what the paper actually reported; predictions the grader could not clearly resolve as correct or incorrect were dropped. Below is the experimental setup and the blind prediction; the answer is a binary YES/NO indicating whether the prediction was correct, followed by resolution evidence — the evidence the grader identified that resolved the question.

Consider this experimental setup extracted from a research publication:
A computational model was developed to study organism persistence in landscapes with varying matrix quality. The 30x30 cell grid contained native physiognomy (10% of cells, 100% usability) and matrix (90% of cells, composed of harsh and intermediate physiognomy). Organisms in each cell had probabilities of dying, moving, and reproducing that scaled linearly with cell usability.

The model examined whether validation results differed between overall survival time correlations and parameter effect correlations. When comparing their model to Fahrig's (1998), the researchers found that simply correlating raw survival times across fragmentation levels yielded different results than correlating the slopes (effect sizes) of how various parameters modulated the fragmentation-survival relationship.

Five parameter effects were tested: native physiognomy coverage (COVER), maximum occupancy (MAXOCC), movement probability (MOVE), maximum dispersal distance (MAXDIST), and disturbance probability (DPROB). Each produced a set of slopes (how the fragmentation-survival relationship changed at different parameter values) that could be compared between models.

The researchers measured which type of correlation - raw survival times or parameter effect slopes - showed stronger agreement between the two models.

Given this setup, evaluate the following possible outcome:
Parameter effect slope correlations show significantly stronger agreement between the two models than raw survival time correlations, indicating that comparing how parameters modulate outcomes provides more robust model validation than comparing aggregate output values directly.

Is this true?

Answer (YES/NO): YES